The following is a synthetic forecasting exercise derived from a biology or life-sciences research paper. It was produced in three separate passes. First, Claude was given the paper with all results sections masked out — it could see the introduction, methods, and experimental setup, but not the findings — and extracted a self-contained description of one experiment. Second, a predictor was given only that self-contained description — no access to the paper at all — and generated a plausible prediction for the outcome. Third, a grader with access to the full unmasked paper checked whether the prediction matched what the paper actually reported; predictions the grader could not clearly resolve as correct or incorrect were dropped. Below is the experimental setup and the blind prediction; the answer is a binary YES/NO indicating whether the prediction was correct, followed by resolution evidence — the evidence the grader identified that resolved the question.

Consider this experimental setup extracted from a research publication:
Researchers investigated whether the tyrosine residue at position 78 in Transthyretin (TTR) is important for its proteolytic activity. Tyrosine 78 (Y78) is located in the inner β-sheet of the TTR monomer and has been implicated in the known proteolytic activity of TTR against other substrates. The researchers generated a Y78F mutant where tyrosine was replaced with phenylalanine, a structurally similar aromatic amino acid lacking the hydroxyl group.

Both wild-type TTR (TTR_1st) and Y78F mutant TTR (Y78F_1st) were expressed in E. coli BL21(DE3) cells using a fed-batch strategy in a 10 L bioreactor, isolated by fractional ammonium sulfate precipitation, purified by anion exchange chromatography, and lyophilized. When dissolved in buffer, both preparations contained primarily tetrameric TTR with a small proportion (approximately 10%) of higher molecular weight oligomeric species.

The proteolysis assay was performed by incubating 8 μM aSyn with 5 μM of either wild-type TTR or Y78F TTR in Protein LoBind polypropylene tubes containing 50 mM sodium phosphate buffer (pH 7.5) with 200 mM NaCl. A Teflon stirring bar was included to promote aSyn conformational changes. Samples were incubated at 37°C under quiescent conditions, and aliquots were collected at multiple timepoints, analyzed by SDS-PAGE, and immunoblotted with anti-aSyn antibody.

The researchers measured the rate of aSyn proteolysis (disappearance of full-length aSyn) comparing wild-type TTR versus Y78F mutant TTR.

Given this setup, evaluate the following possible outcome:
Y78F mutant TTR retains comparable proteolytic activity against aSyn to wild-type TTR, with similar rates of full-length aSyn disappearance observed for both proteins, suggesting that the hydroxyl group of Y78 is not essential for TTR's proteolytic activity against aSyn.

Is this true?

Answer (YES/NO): NO